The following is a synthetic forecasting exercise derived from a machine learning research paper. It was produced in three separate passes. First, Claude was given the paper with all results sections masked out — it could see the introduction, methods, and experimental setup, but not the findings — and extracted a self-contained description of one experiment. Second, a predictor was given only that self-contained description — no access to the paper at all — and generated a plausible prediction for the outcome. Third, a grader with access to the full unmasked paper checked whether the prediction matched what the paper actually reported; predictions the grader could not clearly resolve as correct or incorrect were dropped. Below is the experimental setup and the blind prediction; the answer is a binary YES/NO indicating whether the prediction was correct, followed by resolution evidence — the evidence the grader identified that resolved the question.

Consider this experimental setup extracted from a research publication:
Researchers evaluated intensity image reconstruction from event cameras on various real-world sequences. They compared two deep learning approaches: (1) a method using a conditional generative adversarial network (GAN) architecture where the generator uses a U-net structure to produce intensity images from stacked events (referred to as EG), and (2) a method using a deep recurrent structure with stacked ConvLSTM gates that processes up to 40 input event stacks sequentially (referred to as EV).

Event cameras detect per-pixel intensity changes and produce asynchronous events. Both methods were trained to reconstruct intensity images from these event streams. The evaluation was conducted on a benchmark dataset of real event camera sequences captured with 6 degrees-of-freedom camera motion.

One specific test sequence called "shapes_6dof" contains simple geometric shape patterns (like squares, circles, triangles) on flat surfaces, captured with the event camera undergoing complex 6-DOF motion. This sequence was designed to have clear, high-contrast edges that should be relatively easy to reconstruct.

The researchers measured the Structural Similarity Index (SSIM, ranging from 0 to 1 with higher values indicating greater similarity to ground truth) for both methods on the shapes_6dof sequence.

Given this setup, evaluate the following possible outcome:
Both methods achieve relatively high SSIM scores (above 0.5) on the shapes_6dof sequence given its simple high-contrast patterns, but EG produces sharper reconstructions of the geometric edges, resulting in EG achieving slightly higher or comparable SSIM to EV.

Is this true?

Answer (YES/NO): NO